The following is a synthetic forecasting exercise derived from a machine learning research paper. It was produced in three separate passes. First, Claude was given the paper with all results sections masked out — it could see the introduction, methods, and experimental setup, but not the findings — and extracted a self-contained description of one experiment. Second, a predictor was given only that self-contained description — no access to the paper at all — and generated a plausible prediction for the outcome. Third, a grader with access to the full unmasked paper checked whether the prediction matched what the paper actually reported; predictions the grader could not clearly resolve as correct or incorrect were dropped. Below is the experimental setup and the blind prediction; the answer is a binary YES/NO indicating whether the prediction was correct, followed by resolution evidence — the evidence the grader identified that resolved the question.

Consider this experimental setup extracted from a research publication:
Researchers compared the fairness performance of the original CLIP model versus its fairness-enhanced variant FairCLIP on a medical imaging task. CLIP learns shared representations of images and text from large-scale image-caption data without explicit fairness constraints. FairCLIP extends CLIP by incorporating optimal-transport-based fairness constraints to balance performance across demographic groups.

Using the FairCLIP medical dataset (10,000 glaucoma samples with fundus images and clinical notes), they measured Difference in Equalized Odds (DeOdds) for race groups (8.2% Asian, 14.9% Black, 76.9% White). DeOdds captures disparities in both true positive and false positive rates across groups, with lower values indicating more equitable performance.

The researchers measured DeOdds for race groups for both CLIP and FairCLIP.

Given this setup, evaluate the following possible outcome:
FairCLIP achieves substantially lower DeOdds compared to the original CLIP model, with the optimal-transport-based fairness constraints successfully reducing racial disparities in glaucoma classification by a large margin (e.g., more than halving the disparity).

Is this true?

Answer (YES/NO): NO